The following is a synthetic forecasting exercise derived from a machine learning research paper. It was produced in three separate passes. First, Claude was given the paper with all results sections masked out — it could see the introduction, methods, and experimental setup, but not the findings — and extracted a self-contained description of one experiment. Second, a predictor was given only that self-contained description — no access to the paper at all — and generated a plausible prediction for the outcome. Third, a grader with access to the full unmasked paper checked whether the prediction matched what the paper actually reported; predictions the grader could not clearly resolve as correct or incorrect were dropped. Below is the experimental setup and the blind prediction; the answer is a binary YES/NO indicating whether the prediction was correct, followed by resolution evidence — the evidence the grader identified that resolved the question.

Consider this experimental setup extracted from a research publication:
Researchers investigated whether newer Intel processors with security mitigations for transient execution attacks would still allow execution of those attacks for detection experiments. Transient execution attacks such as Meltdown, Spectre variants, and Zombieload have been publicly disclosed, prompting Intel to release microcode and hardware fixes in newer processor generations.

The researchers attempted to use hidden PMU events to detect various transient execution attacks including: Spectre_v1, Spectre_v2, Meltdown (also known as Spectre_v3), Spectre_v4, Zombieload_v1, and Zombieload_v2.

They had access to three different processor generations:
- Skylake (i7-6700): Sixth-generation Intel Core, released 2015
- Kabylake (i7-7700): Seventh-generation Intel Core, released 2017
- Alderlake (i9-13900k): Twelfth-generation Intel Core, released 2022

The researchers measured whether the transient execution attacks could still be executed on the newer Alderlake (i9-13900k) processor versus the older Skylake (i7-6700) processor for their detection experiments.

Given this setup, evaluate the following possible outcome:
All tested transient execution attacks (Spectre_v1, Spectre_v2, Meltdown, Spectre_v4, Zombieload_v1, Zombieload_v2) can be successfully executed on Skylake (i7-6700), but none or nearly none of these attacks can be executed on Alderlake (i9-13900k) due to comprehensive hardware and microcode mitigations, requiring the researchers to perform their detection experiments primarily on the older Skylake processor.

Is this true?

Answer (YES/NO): YES